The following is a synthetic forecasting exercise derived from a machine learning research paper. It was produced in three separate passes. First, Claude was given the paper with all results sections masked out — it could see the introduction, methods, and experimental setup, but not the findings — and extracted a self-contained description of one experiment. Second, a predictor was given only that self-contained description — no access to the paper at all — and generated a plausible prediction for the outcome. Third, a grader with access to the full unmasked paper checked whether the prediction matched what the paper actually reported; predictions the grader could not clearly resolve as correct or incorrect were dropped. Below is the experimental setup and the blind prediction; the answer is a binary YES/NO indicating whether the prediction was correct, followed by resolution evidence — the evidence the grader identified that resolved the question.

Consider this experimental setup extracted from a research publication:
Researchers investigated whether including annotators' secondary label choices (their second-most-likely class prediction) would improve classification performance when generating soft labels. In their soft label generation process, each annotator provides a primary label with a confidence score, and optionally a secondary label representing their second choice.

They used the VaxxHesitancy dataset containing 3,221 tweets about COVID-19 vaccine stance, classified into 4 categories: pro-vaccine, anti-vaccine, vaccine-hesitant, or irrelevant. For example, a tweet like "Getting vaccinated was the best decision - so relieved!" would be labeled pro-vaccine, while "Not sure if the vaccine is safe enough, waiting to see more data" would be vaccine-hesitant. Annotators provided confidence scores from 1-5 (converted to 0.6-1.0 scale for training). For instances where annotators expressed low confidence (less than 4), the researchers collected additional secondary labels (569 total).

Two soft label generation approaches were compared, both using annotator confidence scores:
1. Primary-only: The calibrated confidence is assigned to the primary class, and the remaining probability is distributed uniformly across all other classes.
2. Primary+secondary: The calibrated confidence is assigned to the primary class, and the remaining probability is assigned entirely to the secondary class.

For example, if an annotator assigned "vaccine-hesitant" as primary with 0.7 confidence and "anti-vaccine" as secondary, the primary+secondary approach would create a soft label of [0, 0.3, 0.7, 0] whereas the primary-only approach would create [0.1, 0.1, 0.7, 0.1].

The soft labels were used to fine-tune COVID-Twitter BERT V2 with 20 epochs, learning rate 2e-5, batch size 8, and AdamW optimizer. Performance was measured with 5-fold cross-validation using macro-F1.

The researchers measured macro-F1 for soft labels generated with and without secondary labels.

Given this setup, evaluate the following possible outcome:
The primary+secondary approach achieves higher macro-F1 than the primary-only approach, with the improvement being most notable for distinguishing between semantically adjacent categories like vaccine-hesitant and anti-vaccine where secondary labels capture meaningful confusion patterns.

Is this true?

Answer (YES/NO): NO